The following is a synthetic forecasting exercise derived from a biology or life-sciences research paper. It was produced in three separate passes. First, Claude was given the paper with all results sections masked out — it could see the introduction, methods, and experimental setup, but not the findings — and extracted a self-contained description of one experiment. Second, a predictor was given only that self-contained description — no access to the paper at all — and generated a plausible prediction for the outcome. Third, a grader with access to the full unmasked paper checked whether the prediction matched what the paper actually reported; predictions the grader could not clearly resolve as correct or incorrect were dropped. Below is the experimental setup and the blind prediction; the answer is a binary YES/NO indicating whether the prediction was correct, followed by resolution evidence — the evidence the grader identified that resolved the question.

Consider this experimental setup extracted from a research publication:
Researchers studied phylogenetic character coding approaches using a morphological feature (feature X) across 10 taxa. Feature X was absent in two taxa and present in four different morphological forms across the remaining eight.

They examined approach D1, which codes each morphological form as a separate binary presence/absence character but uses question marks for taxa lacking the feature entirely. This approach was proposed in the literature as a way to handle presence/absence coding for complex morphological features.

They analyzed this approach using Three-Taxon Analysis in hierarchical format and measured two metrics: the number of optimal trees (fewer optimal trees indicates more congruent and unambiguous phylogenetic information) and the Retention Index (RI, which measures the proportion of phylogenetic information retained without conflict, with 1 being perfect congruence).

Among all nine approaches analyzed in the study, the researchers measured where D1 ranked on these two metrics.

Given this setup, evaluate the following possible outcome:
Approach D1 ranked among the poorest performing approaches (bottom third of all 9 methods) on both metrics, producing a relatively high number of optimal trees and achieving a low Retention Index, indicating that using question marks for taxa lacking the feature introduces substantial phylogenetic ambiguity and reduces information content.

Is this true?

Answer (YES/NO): NO